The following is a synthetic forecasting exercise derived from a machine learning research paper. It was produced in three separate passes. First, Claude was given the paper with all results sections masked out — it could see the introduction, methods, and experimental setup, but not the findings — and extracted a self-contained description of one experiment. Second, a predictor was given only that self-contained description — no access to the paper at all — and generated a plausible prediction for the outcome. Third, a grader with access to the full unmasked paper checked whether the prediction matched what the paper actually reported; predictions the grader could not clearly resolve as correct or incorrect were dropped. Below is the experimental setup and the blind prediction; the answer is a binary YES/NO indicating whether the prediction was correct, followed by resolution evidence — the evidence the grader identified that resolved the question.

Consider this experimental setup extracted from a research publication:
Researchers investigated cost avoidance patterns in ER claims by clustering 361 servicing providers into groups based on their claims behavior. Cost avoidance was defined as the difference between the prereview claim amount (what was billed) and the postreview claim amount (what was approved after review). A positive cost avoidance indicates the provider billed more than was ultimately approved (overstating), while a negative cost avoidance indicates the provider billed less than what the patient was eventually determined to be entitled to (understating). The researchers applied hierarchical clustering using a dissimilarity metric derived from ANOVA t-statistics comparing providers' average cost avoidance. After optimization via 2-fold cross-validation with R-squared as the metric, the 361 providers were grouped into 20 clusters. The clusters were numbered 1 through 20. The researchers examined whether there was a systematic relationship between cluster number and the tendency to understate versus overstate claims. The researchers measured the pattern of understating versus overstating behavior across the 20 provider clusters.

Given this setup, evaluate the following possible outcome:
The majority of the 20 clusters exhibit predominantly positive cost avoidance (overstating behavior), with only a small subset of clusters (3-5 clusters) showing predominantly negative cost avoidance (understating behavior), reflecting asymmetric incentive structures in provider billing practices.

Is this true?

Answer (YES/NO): NO